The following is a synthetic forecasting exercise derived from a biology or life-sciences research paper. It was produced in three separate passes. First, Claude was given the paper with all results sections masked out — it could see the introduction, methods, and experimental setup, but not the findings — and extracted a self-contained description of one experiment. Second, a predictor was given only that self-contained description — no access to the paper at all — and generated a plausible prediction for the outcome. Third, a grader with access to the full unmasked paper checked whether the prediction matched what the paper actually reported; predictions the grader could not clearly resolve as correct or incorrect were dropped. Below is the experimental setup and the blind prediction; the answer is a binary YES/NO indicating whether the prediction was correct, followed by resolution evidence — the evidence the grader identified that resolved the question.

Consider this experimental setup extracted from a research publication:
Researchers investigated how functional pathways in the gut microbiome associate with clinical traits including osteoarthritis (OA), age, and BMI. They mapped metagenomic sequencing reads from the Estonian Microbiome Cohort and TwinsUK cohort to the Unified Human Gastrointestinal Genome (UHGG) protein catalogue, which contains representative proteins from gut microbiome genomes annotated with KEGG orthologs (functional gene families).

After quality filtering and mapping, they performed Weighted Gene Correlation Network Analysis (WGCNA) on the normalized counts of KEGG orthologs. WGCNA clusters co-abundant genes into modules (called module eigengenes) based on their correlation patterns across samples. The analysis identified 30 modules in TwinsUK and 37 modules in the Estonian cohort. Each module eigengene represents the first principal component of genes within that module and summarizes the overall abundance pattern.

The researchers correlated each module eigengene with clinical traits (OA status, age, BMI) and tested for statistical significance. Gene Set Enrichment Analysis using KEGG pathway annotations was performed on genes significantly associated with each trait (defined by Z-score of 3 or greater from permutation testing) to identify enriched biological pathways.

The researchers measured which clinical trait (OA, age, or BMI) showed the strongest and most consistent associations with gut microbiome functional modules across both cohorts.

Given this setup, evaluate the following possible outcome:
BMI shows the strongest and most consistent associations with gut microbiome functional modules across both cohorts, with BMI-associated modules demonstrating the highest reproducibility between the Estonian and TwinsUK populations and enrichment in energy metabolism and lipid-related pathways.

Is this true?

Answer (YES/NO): NO